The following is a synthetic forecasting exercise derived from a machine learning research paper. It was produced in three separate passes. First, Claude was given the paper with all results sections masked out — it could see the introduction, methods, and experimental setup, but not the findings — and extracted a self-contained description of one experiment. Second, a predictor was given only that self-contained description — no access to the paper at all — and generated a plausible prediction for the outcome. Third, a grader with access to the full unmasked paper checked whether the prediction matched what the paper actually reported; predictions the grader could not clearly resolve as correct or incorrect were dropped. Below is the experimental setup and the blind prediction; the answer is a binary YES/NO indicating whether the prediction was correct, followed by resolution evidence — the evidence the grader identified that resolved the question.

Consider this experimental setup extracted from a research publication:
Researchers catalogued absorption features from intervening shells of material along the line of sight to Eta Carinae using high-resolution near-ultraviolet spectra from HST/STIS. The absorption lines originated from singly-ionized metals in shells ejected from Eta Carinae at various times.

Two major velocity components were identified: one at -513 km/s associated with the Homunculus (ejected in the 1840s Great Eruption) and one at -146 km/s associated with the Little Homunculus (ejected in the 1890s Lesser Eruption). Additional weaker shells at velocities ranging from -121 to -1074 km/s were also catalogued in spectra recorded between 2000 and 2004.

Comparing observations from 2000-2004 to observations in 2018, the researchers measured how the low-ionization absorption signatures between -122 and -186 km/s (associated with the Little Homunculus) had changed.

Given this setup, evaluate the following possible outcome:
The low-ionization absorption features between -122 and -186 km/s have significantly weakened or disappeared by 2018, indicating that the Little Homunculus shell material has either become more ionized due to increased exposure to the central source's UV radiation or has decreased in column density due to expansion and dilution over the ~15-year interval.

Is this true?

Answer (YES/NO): YES